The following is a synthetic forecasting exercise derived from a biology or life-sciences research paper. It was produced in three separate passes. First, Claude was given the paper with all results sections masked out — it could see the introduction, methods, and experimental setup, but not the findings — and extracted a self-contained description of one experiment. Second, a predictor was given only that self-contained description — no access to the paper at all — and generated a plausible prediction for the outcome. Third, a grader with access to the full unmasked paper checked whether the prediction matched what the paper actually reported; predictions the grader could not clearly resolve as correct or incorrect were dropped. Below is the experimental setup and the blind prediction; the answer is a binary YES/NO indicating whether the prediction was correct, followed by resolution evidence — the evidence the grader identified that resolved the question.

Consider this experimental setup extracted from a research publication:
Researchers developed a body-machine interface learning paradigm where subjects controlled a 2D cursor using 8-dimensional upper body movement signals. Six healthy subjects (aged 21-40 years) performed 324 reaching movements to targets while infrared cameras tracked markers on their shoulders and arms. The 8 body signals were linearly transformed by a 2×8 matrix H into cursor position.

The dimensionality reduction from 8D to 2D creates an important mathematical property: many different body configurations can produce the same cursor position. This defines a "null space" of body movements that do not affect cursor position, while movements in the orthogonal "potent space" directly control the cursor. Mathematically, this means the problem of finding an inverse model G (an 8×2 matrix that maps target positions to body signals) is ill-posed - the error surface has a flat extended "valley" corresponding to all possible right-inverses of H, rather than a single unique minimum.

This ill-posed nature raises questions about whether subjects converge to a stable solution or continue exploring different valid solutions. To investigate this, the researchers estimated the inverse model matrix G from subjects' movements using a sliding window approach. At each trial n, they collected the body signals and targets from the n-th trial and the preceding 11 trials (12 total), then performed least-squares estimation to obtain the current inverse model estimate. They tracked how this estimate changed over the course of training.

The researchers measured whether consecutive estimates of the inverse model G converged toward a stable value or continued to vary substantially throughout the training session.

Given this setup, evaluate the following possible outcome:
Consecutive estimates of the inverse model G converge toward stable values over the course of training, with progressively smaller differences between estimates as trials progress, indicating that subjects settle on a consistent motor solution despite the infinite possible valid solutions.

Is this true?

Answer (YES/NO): YES